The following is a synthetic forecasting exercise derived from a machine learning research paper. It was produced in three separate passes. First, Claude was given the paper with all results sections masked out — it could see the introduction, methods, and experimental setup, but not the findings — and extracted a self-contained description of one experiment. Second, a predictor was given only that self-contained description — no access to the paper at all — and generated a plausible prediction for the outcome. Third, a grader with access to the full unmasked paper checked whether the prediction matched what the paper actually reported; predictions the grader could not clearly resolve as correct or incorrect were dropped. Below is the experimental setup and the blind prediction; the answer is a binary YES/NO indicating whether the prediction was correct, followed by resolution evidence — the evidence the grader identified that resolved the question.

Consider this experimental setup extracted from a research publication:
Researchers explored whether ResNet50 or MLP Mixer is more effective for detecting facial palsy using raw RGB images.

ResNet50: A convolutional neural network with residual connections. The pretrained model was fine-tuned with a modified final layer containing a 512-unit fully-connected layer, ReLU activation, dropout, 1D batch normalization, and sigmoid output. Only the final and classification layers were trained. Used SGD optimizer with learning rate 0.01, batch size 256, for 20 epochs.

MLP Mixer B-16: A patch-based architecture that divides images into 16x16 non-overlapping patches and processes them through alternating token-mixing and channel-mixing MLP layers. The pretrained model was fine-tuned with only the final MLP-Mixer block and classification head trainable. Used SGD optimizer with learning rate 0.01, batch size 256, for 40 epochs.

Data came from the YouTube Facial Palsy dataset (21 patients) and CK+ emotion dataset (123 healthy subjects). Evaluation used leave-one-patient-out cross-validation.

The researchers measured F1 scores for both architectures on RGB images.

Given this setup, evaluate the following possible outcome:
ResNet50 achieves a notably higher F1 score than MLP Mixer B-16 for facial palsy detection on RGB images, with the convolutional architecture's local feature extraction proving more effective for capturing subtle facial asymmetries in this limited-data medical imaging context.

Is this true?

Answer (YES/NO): NO